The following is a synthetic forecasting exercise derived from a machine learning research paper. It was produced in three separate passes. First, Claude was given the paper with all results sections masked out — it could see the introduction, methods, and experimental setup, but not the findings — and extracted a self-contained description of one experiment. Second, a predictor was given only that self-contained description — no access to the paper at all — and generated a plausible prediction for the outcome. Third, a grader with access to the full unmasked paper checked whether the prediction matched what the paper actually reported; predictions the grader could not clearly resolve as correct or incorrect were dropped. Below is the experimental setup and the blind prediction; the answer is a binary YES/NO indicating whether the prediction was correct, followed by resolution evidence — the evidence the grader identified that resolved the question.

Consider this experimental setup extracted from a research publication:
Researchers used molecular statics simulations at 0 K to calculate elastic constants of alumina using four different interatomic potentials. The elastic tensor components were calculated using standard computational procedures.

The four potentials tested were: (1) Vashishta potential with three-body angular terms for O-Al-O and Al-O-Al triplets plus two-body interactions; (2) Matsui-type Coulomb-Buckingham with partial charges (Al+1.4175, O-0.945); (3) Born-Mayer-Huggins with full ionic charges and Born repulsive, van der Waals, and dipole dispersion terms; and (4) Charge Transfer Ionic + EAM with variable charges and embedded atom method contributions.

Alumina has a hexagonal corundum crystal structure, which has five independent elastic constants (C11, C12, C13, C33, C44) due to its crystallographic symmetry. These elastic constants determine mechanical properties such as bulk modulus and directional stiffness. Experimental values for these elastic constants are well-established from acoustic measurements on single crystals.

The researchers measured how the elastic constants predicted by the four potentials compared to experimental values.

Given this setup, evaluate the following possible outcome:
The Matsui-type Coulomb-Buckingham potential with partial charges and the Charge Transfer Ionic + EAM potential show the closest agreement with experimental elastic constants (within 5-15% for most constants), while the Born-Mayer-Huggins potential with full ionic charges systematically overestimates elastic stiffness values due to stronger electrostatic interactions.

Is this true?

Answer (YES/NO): NO